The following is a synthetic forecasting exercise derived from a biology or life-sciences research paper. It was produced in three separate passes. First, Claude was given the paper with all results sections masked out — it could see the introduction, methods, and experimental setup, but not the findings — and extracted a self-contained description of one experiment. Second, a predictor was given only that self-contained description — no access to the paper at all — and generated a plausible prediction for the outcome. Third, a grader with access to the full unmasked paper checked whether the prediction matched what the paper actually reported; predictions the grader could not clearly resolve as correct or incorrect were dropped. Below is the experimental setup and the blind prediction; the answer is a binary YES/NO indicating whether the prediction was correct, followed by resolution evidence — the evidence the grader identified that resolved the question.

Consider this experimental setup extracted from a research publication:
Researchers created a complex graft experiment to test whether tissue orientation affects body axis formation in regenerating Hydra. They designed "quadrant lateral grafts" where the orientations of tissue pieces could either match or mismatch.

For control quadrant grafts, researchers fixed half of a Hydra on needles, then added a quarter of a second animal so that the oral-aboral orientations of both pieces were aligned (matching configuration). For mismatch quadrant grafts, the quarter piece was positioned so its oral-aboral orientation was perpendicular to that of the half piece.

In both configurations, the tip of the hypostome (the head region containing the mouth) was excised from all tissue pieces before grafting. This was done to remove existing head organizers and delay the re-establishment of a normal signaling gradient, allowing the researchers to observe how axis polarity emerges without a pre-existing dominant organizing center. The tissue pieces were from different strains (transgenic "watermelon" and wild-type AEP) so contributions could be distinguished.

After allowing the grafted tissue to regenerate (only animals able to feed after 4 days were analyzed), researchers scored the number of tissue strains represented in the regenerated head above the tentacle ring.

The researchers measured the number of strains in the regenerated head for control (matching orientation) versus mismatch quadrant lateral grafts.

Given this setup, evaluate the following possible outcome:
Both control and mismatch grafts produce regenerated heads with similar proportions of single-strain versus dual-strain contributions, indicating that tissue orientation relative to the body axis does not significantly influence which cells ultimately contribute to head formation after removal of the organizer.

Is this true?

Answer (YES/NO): NO